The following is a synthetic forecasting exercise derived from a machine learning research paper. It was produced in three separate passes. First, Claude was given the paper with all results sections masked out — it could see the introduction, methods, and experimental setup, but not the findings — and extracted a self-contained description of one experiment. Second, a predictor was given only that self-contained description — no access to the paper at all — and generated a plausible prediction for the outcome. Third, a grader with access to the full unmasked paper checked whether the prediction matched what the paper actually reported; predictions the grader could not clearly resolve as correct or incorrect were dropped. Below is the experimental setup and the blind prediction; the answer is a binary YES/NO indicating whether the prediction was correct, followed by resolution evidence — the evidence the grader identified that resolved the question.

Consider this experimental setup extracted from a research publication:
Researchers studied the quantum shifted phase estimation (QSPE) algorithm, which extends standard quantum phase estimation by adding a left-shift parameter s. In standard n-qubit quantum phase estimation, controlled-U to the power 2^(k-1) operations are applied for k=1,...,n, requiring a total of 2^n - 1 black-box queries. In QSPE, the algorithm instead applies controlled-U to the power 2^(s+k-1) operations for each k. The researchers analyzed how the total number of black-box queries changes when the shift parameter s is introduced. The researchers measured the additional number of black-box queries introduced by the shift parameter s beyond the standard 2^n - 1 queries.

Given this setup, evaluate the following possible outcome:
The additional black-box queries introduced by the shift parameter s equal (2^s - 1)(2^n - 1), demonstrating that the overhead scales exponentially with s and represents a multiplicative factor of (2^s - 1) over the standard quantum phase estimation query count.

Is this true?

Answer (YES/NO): NO